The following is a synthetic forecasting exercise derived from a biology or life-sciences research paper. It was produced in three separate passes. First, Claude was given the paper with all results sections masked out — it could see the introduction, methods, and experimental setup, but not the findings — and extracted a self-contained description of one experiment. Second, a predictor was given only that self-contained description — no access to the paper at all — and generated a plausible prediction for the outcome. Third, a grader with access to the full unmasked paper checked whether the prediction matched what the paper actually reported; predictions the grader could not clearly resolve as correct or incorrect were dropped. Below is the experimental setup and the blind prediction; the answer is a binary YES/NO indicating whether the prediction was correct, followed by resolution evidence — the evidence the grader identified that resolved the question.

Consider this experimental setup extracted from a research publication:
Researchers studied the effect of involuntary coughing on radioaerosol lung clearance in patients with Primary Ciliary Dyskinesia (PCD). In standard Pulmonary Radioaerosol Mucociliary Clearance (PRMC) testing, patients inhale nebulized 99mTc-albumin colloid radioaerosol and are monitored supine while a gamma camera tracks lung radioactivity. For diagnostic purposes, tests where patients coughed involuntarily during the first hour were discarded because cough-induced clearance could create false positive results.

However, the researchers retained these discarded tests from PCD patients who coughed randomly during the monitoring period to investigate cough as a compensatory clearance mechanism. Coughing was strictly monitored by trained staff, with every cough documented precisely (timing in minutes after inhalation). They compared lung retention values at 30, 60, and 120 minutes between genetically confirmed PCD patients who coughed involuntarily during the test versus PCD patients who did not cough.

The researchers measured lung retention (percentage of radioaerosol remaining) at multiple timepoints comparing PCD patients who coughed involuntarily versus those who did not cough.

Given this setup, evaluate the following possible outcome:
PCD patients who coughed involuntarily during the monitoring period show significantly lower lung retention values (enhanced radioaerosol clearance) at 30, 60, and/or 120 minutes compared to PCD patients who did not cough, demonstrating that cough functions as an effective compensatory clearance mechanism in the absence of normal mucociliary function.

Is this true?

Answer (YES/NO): YES